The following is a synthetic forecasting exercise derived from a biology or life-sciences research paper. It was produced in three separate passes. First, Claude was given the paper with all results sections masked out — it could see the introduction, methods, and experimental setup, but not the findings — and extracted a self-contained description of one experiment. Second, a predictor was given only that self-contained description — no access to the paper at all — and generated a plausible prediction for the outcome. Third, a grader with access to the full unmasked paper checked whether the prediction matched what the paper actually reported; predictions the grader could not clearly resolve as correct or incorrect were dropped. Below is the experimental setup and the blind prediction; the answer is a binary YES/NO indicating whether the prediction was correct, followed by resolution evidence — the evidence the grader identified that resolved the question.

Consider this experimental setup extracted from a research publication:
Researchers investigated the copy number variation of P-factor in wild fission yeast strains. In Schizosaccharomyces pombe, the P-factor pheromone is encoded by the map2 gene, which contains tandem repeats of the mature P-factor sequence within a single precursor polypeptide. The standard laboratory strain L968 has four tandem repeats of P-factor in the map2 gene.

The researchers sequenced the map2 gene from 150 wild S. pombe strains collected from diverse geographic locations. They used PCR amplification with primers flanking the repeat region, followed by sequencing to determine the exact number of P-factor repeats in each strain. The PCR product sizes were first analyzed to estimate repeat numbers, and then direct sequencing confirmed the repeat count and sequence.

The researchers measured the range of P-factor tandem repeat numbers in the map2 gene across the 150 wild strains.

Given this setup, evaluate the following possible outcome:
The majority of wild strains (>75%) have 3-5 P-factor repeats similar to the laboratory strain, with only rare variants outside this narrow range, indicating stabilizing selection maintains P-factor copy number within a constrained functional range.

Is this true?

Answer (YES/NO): NO